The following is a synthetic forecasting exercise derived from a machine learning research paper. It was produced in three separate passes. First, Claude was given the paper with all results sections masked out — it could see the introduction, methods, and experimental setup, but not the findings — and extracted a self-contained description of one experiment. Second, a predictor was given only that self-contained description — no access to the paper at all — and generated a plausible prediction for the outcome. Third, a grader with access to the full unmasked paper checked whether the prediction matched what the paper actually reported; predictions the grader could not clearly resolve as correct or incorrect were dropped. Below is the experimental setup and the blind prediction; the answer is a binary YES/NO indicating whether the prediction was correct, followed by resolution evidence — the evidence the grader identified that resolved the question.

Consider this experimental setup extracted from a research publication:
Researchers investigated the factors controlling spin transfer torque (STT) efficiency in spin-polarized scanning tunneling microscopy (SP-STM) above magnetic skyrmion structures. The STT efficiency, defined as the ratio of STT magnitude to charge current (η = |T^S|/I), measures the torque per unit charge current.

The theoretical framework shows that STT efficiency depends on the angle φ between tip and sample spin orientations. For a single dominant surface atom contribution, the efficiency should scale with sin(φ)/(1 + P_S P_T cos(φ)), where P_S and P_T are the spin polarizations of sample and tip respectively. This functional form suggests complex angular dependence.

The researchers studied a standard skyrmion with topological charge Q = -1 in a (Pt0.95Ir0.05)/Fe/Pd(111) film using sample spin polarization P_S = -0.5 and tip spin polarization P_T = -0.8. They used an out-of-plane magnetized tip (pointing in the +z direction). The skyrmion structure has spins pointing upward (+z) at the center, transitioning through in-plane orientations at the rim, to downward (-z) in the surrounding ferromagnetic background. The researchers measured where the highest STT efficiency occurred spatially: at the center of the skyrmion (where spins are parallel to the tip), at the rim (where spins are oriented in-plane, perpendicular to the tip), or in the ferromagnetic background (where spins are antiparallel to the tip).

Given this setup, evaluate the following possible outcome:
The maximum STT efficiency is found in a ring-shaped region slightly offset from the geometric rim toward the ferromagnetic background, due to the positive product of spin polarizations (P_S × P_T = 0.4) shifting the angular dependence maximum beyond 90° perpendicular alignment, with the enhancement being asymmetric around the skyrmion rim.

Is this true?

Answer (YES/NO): NO